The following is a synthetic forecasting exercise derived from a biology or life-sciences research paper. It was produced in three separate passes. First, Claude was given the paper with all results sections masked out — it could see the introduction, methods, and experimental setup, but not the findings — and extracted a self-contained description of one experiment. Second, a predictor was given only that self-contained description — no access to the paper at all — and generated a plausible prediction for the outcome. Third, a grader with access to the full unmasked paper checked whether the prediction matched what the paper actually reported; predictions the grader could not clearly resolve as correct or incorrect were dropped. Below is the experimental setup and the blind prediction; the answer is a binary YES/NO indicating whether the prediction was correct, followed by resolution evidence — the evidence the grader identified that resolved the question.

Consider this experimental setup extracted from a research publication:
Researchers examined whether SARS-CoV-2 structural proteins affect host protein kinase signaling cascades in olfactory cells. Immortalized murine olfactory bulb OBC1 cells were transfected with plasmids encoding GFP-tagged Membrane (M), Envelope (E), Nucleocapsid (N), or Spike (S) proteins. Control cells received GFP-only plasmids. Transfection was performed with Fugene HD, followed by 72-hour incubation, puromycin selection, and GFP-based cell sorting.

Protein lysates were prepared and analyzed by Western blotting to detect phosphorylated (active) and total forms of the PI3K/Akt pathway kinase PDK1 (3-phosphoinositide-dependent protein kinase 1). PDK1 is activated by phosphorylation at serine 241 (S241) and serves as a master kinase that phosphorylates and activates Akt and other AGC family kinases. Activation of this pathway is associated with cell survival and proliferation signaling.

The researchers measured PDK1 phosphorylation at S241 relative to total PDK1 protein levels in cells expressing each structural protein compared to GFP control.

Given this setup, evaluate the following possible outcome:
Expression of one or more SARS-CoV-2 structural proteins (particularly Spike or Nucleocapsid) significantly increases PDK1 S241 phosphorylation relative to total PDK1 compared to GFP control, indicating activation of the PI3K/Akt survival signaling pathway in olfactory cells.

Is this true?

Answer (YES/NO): NO